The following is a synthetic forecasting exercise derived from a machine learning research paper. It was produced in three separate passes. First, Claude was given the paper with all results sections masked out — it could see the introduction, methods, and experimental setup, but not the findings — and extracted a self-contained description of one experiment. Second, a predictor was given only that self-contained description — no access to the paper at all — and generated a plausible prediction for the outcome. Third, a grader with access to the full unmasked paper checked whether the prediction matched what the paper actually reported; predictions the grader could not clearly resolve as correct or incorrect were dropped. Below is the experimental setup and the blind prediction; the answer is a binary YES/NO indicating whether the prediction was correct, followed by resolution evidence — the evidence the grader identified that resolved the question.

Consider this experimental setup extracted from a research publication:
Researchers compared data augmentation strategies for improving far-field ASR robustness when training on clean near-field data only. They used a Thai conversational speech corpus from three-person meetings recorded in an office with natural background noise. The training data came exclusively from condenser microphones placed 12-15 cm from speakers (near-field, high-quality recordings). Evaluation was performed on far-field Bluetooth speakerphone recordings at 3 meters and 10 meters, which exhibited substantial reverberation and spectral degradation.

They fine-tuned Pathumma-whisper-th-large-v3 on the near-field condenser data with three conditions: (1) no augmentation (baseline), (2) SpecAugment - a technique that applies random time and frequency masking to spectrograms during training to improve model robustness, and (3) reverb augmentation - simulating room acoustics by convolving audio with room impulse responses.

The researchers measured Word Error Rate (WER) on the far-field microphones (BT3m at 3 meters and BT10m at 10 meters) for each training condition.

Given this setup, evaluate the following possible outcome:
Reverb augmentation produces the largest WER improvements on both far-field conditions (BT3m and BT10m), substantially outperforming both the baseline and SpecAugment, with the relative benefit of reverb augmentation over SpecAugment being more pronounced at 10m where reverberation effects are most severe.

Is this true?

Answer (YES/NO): NO